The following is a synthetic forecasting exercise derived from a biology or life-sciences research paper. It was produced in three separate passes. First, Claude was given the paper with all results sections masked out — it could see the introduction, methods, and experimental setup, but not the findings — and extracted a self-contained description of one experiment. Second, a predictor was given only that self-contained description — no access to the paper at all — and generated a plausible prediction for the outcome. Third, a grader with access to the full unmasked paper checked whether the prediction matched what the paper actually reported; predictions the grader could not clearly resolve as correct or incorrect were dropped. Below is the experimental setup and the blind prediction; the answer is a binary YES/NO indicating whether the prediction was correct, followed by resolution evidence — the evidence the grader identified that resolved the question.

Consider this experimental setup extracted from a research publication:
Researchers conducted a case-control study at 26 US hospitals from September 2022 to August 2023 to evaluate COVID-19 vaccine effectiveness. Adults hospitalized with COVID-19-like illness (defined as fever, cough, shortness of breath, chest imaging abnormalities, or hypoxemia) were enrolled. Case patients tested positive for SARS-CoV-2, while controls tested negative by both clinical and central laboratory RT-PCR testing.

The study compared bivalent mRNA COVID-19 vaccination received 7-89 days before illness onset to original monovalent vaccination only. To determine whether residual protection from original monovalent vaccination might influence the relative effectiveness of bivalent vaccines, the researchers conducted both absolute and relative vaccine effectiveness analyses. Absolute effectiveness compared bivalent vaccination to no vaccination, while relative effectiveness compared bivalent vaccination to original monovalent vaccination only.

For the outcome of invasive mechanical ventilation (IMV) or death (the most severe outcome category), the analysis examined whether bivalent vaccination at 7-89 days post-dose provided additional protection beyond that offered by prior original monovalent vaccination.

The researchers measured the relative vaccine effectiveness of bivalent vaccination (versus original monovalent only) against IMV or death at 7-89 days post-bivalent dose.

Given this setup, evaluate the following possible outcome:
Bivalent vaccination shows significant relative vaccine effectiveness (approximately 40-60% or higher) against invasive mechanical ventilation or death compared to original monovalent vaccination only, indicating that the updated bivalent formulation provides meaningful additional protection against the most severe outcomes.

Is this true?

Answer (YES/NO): NO